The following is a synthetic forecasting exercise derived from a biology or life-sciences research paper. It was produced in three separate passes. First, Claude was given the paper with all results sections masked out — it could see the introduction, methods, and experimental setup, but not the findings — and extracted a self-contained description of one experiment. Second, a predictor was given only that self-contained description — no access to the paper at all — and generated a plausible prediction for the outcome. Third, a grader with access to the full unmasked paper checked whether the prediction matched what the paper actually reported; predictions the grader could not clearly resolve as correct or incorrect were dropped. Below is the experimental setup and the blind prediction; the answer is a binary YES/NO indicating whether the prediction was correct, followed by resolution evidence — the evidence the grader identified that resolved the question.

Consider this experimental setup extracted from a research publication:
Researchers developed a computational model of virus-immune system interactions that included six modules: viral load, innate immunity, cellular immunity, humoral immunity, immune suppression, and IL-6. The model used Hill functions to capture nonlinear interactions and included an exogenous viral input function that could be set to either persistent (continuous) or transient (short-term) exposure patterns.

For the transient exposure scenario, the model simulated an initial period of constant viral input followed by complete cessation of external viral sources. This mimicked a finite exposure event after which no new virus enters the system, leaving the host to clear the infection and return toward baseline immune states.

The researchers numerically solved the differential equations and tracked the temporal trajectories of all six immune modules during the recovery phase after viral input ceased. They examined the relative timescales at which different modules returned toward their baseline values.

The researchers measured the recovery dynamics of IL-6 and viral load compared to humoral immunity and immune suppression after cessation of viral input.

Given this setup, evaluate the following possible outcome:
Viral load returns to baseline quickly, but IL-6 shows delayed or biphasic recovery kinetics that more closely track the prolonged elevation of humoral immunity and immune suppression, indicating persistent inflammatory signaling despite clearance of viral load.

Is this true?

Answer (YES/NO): NO